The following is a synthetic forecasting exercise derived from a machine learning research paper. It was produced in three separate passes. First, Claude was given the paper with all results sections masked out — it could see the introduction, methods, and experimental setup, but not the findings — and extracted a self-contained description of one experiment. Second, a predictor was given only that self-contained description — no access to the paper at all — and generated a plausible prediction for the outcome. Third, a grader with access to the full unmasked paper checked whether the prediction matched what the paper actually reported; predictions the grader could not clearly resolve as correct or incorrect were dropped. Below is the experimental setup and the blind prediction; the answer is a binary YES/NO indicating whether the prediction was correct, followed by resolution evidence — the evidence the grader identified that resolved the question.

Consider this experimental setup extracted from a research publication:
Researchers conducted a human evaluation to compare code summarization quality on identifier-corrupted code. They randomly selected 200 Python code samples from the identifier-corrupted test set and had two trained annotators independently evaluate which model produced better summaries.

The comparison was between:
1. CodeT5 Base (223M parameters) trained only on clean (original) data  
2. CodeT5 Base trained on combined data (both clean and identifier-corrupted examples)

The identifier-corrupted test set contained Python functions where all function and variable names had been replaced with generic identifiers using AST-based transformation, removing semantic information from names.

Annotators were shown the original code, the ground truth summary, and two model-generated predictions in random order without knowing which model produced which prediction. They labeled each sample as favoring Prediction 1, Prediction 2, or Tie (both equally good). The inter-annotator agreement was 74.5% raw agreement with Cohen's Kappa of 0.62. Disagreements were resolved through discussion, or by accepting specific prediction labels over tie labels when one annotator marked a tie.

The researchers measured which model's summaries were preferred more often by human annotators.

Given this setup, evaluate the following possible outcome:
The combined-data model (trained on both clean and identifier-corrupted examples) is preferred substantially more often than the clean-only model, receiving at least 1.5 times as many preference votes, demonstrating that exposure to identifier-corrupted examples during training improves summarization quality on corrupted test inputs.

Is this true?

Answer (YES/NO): YES